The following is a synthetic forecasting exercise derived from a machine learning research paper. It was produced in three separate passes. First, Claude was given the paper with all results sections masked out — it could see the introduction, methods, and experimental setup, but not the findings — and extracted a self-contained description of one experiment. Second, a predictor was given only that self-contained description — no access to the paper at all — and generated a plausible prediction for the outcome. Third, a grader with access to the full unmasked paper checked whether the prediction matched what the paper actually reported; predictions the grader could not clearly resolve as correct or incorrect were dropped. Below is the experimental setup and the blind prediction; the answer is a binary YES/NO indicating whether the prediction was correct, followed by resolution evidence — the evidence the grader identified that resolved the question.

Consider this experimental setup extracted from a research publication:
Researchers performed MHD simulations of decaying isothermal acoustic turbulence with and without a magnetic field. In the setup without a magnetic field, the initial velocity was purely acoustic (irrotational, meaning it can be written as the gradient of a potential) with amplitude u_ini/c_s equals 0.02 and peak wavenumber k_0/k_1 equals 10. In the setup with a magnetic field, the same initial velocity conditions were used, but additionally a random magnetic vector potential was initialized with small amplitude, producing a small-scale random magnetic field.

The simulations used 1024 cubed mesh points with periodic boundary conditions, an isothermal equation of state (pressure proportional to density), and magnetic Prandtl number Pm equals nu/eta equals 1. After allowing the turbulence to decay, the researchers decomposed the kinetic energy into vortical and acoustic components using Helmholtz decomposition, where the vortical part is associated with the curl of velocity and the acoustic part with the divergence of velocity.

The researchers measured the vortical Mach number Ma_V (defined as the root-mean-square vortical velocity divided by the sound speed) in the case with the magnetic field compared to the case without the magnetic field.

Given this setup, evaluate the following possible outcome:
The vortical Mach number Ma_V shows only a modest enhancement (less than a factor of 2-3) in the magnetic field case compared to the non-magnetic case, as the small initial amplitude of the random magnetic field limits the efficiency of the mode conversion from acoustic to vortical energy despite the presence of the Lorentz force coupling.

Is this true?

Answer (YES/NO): NO